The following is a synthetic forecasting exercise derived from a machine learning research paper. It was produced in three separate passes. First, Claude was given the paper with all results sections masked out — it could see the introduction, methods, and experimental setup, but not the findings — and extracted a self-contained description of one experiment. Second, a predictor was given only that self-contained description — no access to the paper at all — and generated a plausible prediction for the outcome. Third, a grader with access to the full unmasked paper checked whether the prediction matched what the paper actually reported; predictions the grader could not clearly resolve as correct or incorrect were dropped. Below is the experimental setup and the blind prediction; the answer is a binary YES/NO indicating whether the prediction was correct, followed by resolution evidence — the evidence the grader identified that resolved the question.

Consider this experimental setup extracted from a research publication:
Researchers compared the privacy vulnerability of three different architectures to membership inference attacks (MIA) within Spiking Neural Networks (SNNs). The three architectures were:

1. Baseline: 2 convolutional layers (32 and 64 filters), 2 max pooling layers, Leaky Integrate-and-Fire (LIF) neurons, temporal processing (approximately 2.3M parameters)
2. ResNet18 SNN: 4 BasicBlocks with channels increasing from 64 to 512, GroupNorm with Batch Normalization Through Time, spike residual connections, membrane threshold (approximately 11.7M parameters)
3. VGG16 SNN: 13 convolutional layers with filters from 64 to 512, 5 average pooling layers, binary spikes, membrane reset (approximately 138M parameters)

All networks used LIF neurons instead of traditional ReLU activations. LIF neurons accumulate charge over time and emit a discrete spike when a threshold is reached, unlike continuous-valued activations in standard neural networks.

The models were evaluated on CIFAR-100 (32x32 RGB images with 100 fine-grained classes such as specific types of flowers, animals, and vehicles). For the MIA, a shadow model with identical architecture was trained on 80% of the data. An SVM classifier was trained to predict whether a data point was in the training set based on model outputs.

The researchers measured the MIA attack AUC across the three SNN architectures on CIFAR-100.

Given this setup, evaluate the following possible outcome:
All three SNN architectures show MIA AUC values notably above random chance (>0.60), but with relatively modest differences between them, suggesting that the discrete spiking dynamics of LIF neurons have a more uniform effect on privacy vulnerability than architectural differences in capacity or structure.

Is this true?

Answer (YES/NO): NO